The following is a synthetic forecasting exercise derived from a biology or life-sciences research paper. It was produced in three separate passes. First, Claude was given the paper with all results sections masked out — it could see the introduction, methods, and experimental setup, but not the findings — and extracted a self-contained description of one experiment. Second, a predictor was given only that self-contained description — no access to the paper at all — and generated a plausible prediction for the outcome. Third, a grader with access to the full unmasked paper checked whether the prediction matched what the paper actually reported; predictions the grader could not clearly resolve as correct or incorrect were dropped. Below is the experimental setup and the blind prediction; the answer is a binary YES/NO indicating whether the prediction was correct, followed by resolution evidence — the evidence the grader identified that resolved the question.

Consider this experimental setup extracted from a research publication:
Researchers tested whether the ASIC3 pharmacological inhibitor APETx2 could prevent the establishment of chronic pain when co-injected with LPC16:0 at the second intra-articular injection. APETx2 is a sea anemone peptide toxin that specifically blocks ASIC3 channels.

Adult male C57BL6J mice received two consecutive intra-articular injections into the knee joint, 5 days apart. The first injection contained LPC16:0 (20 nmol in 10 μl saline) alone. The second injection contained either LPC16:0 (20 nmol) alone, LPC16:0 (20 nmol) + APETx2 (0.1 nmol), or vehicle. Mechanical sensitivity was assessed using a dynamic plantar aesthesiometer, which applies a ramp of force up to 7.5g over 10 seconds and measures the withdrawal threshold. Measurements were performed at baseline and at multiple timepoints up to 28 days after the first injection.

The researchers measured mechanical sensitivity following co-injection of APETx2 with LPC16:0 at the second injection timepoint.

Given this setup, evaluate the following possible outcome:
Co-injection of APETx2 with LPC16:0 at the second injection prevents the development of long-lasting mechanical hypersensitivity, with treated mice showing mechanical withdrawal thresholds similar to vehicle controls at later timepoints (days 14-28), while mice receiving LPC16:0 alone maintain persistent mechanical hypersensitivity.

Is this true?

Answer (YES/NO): NO